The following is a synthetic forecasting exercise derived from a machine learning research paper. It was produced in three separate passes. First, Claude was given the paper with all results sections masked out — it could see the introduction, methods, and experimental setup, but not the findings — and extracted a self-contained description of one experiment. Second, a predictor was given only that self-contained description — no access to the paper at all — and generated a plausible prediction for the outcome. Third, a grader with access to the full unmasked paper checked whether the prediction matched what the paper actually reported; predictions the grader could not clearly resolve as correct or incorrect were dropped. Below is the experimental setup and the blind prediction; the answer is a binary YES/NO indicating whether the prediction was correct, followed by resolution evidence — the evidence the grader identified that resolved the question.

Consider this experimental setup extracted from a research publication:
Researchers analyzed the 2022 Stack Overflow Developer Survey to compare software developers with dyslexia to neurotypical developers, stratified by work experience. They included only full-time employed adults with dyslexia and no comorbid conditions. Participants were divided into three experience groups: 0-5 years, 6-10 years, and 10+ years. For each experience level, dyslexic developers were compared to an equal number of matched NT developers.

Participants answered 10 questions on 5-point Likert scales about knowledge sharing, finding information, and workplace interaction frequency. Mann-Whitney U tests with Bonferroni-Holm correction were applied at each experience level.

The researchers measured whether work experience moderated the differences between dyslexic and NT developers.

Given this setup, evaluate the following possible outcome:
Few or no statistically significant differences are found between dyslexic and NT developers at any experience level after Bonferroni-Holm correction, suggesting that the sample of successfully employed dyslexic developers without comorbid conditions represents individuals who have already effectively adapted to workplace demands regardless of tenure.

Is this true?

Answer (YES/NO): NO